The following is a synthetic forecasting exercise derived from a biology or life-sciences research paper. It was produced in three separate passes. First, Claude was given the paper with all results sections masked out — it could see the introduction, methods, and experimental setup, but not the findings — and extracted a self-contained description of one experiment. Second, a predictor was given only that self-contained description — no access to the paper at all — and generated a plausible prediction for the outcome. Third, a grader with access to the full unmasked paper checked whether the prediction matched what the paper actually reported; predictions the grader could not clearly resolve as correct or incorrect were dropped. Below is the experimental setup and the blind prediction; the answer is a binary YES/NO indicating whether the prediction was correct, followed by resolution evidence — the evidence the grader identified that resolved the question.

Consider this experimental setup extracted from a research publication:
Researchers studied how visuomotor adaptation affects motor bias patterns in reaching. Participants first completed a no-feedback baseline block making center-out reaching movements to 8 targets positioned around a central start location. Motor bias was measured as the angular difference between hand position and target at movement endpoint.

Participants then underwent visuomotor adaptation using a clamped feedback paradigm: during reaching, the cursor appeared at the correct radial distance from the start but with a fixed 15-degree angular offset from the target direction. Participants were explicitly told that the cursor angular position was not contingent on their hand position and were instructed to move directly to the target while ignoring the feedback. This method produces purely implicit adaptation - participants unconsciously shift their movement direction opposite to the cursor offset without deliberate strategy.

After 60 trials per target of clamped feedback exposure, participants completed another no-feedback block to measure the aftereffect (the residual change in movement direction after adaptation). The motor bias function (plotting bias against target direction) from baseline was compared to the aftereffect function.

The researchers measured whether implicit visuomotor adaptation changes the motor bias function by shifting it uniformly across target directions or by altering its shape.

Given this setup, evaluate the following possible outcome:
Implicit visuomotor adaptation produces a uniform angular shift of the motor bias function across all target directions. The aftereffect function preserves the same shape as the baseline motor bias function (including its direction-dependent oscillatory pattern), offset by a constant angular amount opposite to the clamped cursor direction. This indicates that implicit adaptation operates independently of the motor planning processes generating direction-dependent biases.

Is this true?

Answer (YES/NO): YES